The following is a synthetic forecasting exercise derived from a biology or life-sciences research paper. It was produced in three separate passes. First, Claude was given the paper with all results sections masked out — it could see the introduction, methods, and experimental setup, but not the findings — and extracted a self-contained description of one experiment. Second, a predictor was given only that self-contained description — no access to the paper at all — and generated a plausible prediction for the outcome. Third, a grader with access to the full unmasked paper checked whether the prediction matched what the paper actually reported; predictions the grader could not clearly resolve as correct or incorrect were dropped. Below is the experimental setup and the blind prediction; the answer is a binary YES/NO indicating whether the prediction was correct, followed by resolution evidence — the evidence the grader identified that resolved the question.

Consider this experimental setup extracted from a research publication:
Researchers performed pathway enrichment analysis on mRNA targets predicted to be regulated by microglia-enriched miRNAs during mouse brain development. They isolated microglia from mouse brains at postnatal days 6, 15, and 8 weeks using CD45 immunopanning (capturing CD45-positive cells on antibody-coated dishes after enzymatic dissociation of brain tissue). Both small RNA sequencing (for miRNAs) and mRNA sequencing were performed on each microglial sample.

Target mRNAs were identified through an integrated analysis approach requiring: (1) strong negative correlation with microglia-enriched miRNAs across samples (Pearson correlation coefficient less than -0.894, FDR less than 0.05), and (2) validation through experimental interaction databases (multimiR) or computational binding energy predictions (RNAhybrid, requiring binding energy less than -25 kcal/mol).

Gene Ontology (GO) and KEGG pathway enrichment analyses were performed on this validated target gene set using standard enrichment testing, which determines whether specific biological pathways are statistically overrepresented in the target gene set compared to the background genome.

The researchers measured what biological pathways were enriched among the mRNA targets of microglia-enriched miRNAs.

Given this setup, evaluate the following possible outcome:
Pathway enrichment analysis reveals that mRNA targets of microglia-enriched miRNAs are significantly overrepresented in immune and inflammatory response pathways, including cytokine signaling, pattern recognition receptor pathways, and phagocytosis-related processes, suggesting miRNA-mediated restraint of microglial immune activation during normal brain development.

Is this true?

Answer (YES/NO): NO